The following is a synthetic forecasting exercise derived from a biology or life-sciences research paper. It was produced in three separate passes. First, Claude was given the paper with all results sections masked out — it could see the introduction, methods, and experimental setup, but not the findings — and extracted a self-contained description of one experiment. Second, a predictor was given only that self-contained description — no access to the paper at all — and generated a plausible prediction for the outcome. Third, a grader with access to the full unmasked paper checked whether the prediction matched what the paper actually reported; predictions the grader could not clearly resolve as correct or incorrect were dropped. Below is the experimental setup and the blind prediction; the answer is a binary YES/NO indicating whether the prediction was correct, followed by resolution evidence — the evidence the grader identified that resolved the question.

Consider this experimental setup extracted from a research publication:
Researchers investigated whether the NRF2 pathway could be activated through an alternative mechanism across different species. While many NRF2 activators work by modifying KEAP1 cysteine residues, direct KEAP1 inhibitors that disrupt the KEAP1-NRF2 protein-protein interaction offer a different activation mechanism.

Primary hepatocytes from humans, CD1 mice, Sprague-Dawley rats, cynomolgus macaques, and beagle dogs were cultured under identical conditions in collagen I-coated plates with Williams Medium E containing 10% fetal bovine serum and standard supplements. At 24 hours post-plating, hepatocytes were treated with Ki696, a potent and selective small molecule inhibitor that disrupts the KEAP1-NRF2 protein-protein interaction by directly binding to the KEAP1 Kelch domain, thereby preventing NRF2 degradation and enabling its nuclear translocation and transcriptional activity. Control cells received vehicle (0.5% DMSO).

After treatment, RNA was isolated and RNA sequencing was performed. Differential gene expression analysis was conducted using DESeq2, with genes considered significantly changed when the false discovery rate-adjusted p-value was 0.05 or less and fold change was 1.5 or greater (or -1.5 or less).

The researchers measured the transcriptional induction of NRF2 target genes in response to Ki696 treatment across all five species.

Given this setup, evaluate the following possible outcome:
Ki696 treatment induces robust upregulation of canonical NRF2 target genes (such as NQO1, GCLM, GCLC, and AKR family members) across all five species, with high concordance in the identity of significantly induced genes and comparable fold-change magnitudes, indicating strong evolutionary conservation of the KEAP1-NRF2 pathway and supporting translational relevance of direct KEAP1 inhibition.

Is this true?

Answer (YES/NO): NO